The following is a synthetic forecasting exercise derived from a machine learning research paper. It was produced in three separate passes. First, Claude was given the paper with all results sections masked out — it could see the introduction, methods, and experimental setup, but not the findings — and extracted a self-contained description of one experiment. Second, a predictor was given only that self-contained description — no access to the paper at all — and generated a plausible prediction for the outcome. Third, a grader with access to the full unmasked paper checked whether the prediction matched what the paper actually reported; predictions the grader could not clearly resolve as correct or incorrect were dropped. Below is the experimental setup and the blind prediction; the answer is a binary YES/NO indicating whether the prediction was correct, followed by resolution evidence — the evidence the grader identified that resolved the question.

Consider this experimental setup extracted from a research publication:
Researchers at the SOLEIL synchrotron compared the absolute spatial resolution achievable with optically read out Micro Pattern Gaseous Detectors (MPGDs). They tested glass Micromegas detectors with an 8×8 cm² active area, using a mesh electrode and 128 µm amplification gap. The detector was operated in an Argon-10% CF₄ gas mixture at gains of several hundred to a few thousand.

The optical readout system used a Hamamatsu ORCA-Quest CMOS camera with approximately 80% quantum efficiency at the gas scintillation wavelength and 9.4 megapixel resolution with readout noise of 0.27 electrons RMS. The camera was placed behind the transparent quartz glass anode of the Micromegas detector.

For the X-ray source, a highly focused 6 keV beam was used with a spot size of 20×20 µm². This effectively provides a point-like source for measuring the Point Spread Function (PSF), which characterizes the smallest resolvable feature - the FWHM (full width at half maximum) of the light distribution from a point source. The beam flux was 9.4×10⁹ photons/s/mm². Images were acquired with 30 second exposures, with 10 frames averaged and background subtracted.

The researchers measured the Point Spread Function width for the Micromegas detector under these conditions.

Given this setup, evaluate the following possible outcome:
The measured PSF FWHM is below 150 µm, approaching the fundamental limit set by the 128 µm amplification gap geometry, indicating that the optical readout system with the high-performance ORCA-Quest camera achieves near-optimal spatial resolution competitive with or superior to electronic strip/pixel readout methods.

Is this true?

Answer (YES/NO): NO